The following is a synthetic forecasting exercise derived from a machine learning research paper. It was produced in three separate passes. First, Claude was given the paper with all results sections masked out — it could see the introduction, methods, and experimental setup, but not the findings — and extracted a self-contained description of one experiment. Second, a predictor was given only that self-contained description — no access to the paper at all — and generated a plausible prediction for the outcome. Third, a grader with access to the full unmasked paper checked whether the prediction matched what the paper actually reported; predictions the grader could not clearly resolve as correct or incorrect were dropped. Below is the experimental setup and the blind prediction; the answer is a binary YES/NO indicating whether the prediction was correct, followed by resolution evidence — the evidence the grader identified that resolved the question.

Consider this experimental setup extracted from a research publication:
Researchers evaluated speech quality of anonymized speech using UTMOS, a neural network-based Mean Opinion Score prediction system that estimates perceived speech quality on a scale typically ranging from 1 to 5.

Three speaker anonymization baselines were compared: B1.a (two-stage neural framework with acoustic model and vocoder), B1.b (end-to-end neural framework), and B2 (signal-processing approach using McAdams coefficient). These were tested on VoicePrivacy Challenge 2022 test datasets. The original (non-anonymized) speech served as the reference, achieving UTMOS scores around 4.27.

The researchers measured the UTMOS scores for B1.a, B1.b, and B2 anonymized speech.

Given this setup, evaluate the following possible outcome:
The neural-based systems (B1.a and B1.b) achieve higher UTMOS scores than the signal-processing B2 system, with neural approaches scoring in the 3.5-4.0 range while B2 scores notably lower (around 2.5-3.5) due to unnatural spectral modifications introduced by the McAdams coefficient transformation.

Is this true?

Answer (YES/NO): NO